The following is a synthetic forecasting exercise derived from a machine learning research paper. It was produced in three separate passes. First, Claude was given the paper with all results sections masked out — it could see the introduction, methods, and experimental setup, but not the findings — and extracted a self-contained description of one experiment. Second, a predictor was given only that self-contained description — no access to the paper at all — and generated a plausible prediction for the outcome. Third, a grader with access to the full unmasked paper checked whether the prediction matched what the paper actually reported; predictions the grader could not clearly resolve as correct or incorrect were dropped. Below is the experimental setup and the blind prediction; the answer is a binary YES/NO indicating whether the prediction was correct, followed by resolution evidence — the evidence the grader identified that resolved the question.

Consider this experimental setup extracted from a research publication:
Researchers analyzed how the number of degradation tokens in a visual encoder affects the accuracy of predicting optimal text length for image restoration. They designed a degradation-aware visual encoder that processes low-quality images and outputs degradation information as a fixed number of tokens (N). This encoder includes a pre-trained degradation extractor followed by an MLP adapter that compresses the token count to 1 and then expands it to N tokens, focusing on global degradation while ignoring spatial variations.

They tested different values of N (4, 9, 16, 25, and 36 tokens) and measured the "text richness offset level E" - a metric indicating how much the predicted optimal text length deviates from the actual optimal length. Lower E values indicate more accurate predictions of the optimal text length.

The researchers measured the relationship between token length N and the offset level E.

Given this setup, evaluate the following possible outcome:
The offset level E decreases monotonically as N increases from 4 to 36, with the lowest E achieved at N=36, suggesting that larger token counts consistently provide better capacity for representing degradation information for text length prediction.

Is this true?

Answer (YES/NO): YES